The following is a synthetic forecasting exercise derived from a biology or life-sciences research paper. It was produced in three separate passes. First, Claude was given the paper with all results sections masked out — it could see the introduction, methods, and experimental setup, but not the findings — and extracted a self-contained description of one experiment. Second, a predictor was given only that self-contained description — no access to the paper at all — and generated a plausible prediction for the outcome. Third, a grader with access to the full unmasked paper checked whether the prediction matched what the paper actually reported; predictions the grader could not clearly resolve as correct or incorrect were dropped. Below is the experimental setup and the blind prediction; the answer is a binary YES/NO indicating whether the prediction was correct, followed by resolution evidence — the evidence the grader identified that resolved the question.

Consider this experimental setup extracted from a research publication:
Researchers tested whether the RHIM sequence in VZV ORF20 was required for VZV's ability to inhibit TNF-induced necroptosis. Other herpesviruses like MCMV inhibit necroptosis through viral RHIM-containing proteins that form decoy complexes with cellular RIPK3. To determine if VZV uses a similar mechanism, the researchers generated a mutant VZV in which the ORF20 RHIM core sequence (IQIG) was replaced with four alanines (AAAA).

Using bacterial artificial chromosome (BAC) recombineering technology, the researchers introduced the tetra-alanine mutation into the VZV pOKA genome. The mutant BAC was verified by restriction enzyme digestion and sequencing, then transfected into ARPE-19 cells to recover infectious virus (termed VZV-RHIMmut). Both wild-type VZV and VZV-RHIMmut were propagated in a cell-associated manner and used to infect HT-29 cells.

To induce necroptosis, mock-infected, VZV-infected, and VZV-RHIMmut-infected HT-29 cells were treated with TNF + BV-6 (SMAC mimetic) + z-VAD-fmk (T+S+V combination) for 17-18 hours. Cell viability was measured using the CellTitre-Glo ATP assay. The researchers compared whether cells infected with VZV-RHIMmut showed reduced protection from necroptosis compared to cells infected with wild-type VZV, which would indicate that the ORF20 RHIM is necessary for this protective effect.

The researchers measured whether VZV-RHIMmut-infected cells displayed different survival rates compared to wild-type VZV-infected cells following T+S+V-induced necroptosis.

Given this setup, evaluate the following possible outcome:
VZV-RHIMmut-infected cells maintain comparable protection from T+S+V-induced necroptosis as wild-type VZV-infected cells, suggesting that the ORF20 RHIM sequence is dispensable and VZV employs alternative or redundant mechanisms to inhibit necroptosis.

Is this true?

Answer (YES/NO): YES